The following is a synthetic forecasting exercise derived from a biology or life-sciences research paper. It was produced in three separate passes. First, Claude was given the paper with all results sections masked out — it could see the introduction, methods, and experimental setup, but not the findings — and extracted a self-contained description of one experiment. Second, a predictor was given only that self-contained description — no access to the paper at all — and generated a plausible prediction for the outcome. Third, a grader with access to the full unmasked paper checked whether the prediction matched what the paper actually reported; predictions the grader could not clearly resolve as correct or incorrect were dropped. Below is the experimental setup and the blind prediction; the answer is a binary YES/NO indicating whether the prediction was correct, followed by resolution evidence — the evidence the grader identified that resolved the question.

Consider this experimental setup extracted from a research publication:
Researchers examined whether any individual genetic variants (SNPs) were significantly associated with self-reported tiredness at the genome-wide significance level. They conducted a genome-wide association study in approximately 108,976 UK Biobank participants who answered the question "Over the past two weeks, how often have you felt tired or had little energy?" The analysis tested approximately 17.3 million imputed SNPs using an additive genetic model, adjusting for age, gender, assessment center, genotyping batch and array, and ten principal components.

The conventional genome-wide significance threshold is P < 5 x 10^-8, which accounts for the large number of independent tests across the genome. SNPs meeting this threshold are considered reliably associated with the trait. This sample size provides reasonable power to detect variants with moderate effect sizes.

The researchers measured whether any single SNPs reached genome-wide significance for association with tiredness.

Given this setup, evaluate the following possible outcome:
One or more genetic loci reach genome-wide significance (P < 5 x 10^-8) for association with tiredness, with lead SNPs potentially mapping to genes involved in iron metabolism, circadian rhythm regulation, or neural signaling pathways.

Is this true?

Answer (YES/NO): NO